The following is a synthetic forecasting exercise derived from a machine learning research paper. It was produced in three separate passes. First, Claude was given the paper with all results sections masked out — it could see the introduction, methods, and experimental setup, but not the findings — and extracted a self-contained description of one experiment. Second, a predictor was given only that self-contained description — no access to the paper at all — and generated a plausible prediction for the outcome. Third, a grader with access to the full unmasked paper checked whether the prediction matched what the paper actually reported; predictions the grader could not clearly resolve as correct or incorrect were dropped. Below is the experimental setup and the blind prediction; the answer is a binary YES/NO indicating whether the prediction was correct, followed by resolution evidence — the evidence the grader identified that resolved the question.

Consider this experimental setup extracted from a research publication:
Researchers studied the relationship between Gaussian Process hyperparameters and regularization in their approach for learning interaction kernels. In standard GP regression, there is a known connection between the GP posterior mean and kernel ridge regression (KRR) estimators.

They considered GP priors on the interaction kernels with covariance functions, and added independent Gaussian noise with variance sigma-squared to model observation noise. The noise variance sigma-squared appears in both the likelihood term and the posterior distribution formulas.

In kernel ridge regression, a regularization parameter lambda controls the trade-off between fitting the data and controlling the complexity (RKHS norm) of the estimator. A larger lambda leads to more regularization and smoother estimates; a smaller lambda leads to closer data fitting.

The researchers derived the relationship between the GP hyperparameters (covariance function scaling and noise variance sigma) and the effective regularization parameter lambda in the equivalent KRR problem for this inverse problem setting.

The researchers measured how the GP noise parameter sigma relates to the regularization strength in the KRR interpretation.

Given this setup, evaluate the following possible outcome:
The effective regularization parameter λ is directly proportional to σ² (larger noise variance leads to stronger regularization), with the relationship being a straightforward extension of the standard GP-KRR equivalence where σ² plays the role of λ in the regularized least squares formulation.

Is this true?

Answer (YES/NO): NO